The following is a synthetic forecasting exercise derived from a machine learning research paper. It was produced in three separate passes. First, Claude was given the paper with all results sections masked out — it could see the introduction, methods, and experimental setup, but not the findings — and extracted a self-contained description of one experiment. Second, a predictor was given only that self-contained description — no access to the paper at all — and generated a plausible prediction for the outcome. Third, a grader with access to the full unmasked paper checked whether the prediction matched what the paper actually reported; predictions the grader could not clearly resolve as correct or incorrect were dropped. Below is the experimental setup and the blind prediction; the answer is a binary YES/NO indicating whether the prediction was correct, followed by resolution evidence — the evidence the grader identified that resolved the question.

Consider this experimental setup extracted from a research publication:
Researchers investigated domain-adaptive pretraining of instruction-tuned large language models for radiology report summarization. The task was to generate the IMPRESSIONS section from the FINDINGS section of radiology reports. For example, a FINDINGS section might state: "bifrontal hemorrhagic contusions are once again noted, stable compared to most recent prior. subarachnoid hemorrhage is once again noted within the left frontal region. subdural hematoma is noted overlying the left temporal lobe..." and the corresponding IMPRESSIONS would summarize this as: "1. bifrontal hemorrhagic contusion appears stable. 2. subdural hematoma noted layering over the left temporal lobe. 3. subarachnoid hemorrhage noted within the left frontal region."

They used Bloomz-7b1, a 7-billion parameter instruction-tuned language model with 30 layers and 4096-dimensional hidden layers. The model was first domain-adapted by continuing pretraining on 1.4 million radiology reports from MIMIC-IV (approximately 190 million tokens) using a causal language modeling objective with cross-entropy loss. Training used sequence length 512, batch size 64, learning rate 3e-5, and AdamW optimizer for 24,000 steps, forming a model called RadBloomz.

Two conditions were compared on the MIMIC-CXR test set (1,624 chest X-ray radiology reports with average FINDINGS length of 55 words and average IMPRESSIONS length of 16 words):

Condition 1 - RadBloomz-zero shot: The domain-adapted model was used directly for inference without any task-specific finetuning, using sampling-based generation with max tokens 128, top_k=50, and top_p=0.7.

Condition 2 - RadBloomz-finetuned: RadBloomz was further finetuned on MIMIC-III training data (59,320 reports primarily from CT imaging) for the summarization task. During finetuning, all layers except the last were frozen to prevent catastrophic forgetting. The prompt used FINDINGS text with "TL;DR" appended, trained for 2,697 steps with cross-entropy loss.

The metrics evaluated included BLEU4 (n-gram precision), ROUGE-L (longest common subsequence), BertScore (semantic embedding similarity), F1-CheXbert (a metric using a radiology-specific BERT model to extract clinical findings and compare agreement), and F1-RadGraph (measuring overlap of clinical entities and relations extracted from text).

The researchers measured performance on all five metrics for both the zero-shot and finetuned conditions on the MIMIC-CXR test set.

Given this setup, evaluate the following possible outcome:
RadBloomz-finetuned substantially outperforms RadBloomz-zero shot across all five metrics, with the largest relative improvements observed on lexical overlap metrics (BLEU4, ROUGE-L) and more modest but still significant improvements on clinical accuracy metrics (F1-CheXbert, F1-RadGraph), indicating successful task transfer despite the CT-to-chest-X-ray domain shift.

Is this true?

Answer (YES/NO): NO